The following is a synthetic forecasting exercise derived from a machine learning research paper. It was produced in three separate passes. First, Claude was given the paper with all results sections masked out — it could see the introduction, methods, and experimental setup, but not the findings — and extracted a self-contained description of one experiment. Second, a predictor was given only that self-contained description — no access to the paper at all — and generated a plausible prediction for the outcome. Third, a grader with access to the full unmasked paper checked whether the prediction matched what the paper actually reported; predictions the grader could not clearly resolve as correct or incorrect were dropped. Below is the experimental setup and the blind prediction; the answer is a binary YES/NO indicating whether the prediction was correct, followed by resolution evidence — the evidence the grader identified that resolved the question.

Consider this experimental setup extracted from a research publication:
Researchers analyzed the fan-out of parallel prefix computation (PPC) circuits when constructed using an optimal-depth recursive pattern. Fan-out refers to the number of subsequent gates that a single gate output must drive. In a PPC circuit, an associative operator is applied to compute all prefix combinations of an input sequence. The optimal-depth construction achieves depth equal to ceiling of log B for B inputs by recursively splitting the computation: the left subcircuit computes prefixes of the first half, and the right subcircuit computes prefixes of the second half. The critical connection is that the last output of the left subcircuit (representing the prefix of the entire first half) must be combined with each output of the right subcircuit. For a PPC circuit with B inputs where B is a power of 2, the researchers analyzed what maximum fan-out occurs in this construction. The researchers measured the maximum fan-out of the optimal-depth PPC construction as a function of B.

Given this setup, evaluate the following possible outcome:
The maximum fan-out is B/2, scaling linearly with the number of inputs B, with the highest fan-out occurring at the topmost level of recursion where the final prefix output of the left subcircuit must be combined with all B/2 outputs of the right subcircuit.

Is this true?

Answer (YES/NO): YES